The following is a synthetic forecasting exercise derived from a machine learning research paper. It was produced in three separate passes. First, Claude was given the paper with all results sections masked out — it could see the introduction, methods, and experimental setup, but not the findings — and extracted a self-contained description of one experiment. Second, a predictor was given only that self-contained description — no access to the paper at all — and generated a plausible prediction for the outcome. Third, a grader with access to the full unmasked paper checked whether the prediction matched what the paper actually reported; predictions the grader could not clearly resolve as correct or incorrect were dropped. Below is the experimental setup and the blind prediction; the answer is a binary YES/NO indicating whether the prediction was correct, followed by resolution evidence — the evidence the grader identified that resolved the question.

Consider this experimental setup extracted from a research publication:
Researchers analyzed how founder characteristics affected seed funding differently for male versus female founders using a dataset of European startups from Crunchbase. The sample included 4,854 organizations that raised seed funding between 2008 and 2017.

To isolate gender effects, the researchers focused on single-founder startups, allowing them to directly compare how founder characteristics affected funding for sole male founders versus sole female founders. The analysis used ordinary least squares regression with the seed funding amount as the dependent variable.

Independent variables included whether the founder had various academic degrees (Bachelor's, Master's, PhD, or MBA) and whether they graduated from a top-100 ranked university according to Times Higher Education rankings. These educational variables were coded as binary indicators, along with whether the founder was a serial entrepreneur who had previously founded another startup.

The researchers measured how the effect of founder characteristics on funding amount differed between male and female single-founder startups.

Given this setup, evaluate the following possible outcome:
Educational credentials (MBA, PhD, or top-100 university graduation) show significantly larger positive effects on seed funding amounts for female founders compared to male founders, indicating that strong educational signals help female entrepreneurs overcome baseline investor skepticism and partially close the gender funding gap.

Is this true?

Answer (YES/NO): NO